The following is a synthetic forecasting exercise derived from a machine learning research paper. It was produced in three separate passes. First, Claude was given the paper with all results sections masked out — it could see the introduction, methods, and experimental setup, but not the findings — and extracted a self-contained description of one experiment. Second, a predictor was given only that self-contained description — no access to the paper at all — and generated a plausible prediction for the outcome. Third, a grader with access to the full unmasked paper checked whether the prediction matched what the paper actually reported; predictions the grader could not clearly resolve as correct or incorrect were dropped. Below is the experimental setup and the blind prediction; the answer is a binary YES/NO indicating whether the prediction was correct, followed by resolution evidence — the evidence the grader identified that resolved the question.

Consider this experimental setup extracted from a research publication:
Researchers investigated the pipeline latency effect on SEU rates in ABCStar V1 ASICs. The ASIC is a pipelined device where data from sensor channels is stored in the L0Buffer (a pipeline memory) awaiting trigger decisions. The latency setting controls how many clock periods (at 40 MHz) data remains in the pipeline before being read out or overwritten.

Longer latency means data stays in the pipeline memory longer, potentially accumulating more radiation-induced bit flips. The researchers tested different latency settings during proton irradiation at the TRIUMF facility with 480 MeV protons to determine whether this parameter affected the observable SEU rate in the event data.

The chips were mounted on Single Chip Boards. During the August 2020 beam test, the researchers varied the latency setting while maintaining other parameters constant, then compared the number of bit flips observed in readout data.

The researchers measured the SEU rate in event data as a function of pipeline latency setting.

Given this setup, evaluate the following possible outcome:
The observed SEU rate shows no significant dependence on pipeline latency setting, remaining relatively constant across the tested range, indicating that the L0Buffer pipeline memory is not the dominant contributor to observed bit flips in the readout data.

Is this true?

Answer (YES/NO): NO